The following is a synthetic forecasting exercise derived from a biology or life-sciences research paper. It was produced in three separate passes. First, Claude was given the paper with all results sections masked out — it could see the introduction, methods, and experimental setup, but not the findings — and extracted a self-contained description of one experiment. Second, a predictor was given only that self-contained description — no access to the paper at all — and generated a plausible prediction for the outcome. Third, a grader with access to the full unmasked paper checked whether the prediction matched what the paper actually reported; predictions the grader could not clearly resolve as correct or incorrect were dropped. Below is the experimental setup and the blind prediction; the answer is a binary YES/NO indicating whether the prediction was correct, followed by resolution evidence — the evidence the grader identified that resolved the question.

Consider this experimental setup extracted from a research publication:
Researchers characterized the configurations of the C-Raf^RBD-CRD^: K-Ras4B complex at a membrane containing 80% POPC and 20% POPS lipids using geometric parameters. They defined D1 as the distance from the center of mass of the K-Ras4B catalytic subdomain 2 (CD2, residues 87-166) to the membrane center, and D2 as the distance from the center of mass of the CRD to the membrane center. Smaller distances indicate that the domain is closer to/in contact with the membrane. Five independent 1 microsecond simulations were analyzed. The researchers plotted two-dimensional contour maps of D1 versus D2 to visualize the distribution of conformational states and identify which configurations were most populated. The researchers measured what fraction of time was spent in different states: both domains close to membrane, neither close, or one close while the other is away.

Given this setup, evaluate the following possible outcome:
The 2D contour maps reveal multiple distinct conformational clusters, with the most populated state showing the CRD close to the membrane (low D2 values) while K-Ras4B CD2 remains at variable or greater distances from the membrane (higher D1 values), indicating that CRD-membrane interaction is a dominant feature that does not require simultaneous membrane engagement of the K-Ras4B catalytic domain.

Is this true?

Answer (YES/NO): NO